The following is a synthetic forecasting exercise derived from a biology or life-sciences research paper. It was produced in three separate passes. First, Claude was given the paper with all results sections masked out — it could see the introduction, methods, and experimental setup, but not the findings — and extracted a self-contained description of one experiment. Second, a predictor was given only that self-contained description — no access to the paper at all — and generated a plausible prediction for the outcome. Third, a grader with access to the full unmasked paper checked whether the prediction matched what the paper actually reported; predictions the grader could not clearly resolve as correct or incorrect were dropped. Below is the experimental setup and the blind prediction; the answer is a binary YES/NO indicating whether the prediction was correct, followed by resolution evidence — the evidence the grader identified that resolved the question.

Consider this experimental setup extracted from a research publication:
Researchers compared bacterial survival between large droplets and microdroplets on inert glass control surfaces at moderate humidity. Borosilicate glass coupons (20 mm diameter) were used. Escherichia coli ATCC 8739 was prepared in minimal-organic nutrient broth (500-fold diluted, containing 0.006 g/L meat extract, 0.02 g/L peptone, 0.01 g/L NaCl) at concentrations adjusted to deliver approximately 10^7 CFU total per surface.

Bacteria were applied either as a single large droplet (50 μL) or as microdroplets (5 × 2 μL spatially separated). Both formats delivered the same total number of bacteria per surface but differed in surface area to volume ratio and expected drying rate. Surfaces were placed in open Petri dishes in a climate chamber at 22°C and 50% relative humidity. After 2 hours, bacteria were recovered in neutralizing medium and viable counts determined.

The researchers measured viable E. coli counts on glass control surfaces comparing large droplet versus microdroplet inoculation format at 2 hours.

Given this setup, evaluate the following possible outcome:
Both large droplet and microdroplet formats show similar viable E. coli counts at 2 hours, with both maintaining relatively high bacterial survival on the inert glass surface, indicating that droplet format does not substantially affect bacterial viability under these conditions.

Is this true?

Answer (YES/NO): NO